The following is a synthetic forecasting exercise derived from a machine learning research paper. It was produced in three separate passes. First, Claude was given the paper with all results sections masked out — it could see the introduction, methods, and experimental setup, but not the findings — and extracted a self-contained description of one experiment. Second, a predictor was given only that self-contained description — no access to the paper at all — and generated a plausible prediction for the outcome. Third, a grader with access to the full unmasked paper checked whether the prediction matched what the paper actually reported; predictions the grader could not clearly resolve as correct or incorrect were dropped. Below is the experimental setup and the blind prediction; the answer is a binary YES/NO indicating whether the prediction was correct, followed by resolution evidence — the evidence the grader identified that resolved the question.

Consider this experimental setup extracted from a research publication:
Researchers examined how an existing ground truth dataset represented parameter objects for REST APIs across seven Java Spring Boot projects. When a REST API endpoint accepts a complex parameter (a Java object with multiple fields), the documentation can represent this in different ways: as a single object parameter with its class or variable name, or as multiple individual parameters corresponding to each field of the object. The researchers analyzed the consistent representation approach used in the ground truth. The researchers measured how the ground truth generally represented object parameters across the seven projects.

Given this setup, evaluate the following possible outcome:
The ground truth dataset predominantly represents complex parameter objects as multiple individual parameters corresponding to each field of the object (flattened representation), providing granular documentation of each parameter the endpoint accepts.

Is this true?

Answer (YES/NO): YES